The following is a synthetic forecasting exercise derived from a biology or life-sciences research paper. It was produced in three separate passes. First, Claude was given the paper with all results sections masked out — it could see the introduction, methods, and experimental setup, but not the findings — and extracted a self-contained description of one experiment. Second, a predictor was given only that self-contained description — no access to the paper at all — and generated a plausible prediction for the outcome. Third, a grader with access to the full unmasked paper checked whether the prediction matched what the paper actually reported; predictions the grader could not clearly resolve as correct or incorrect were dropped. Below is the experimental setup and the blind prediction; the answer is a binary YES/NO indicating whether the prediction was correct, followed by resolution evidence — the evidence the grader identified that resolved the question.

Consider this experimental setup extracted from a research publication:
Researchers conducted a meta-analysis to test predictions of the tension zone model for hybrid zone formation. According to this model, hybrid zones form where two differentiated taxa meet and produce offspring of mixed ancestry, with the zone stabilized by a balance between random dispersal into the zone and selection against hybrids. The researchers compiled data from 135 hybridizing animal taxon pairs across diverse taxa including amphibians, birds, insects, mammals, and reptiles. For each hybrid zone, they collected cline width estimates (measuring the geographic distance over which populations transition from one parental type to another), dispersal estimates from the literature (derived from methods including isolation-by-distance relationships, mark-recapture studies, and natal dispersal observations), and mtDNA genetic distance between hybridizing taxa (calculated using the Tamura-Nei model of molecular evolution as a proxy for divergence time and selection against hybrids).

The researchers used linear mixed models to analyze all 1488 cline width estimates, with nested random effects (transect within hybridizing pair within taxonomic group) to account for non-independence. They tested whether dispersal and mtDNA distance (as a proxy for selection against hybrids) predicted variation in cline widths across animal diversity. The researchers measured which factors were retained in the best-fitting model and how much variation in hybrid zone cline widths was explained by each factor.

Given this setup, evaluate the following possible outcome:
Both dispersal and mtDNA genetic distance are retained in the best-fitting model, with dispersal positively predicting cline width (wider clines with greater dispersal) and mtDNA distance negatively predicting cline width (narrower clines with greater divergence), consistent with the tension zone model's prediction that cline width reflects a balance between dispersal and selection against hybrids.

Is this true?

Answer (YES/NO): NO